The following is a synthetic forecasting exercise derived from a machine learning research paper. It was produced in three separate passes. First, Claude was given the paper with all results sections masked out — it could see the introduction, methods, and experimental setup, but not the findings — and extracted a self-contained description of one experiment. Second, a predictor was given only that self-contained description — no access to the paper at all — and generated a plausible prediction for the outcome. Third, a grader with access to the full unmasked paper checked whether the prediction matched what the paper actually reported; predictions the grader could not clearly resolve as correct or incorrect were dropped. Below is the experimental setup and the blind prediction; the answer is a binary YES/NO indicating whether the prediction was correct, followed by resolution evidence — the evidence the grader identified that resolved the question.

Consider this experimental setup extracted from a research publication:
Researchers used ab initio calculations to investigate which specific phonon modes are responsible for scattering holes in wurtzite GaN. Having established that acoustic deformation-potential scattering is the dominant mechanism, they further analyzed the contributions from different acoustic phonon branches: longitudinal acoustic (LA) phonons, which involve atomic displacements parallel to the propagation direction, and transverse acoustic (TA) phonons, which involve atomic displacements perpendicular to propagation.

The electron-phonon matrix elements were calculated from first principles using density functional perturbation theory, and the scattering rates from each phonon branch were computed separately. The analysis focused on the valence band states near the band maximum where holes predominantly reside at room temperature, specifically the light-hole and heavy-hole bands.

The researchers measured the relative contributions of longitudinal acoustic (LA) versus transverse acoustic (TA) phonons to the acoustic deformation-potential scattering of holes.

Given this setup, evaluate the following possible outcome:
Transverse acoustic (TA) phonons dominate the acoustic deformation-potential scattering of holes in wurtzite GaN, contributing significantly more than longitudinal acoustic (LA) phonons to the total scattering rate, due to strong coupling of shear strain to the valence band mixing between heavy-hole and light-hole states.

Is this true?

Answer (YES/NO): NO